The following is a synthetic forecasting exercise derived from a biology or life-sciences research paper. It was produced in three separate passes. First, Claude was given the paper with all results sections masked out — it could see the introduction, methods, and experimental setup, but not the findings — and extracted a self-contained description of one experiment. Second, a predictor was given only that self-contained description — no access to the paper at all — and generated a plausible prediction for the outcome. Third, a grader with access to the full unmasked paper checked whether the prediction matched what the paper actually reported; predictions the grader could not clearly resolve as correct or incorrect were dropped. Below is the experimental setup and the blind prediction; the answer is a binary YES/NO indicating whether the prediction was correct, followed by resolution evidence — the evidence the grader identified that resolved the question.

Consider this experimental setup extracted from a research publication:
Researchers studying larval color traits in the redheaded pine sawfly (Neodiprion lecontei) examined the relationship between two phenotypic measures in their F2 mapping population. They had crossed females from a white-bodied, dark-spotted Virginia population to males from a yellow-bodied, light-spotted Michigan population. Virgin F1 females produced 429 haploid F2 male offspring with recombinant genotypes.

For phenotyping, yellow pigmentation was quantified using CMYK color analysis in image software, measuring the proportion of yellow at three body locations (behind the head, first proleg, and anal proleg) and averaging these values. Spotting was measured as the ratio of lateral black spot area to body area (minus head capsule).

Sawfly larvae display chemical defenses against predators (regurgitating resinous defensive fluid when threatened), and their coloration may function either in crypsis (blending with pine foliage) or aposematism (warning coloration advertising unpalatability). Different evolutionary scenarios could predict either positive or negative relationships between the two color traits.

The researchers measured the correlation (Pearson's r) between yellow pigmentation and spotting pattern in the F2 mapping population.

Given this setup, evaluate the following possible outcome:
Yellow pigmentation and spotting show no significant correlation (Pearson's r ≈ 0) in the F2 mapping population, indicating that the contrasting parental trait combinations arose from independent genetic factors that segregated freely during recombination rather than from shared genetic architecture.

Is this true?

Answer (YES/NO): NO